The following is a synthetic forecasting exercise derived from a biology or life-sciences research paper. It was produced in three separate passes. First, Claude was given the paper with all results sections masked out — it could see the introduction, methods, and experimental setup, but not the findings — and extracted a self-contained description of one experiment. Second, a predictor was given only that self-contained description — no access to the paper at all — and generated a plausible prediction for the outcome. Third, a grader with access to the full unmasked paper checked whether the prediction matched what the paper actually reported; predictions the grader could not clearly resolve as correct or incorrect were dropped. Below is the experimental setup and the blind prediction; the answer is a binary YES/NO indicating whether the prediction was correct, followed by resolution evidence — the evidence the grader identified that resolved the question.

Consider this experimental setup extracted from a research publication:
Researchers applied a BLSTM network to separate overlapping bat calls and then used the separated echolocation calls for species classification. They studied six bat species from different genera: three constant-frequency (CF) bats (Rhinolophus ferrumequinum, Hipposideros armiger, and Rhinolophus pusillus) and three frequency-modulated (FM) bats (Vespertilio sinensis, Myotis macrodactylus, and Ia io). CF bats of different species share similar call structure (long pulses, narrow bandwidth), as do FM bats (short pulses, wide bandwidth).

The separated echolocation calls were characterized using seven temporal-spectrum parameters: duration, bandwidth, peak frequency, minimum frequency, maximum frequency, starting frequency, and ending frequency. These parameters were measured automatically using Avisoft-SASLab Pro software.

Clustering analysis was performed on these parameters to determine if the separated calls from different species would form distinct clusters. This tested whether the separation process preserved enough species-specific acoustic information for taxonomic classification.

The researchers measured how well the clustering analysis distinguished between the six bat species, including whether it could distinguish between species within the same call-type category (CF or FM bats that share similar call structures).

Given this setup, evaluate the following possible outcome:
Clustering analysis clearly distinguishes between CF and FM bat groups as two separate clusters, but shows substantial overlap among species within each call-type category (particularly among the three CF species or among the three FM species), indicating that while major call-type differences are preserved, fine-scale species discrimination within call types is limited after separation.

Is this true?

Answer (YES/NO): NO